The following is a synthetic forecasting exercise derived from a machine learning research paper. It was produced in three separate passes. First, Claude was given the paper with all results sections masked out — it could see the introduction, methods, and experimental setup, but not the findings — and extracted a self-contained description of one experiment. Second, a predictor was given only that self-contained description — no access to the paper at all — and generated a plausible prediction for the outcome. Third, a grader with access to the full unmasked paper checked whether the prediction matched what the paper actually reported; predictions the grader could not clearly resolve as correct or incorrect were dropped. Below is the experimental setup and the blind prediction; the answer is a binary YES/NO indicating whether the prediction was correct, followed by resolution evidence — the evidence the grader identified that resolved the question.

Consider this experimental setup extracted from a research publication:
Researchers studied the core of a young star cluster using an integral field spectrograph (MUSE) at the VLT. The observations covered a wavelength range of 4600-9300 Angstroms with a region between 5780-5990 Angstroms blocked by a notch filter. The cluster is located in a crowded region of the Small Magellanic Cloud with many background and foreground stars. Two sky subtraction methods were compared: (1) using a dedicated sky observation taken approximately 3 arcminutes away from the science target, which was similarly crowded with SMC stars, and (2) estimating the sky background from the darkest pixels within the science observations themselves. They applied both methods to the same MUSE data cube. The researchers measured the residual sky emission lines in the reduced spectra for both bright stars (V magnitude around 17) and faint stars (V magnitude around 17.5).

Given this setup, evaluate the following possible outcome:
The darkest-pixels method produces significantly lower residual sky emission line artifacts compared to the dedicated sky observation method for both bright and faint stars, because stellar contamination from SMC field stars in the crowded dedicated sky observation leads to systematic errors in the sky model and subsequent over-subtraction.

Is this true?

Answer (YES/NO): NO